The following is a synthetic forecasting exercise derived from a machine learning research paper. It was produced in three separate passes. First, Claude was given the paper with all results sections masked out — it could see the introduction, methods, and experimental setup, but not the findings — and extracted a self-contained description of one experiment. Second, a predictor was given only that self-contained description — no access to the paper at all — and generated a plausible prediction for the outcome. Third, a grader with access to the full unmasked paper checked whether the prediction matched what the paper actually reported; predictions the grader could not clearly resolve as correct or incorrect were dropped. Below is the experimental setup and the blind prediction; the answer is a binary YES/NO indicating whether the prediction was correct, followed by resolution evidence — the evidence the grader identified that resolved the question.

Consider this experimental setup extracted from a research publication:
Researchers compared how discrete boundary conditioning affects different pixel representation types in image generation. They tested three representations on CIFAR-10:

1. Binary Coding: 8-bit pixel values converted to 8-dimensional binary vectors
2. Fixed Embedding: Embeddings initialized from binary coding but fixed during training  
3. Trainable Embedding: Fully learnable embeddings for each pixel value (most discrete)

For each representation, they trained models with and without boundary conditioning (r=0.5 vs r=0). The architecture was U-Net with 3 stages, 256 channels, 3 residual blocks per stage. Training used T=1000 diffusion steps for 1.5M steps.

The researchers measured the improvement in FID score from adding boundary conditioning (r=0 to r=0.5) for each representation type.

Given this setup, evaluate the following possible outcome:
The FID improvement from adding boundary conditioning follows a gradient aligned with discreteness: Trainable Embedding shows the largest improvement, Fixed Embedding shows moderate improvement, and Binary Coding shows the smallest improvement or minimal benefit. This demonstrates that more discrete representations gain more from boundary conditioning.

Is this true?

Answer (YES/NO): NO